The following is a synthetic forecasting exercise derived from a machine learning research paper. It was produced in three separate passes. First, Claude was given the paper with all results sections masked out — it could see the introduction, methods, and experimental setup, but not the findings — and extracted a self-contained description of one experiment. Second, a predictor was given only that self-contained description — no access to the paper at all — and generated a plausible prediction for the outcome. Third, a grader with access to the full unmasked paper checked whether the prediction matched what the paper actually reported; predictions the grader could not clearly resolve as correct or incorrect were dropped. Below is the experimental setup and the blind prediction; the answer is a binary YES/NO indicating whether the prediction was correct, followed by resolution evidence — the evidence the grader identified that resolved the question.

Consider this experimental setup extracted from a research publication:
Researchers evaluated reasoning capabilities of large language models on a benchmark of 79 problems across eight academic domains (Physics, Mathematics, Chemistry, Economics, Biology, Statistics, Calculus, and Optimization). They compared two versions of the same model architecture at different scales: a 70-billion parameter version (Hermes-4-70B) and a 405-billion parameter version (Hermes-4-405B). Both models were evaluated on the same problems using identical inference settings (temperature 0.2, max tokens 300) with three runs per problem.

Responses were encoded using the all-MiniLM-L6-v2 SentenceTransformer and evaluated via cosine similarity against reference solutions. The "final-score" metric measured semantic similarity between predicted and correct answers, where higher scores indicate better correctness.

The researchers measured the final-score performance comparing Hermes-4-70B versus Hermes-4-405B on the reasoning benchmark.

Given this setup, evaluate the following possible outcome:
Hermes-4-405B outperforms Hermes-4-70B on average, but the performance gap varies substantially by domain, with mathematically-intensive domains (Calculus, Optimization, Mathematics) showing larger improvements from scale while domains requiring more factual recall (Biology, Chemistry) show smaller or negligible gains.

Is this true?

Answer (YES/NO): NO